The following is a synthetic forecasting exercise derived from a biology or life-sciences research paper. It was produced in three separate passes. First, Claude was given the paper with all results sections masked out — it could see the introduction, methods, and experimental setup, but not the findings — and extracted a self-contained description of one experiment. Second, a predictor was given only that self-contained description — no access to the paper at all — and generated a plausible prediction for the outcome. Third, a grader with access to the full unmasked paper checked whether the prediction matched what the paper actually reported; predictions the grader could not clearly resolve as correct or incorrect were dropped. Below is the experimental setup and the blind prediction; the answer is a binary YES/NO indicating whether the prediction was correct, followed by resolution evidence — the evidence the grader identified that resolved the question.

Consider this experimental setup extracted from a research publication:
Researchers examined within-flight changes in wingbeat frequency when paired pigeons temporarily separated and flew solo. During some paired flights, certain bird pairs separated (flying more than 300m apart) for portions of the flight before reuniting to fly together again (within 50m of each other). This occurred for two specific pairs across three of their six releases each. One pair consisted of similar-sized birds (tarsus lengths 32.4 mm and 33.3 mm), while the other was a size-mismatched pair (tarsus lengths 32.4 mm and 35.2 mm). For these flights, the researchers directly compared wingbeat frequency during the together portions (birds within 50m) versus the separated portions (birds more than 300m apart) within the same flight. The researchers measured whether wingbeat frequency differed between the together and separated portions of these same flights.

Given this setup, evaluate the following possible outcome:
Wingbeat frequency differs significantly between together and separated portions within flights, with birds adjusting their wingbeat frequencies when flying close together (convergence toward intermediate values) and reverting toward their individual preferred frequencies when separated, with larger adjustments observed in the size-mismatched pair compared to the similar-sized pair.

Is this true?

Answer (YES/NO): NO